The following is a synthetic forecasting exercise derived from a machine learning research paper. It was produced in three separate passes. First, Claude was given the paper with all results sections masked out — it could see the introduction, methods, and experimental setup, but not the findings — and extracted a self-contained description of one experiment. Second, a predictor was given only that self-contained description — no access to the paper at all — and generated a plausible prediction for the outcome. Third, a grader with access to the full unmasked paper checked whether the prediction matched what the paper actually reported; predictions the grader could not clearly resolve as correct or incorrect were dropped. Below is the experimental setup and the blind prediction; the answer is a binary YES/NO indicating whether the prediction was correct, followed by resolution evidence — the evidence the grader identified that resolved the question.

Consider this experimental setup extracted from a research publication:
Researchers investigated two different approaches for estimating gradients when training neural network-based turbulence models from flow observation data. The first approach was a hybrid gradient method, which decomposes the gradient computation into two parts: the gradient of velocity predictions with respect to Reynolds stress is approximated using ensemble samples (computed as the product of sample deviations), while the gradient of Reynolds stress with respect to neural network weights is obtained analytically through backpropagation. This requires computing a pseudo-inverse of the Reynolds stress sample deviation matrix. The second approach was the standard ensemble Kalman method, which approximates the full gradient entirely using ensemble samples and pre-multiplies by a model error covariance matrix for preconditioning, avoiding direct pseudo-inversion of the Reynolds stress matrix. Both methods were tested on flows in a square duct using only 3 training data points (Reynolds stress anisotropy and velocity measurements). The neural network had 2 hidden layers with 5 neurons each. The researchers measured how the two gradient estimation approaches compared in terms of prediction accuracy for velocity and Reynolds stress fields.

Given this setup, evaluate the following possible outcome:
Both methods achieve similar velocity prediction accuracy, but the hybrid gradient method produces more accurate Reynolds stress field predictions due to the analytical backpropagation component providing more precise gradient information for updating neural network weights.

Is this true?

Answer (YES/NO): NO